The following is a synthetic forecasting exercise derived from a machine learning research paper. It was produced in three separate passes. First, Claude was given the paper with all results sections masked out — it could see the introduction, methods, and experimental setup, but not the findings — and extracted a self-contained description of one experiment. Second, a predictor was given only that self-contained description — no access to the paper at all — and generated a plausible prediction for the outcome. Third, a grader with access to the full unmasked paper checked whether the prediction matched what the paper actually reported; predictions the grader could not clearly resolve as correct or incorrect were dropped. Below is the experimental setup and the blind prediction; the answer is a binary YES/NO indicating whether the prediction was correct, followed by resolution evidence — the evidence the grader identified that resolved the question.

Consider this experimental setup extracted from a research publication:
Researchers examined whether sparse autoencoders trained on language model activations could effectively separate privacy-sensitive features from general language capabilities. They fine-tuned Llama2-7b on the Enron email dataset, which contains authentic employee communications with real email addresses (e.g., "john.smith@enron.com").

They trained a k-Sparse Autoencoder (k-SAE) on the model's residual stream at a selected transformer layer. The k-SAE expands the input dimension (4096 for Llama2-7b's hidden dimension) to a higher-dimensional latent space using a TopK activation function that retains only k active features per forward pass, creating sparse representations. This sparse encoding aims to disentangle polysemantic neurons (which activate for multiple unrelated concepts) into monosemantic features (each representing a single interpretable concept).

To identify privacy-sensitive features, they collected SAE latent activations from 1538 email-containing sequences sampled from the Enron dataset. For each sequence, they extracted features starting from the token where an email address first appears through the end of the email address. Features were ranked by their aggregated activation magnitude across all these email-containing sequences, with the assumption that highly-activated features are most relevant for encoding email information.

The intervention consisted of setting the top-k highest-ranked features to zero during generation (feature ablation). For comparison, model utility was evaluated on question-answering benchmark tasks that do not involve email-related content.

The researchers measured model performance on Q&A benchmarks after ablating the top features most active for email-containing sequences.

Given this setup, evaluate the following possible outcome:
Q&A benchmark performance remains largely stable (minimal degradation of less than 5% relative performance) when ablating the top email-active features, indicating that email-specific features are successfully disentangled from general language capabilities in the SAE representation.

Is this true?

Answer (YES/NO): YES